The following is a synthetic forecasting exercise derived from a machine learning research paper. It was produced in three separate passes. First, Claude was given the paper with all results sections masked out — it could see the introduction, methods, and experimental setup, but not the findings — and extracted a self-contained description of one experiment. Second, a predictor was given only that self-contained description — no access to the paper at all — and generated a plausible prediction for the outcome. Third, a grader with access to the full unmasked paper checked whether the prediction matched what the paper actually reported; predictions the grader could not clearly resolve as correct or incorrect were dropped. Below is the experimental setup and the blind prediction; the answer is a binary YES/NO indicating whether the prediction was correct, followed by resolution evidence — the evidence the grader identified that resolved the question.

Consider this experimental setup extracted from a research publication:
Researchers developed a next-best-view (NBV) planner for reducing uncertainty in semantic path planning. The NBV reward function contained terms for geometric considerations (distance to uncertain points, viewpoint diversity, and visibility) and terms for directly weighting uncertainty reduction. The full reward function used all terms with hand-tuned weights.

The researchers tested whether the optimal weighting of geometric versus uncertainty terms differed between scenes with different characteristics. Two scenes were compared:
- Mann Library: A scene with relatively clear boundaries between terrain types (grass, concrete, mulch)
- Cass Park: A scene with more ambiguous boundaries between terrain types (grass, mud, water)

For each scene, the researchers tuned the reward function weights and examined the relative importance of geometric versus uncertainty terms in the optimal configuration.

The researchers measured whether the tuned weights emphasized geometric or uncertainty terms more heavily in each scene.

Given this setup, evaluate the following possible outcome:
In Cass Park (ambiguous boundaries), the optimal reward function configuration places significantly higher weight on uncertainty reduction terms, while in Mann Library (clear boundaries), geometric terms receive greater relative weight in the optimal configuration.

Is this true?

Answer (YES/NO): YES